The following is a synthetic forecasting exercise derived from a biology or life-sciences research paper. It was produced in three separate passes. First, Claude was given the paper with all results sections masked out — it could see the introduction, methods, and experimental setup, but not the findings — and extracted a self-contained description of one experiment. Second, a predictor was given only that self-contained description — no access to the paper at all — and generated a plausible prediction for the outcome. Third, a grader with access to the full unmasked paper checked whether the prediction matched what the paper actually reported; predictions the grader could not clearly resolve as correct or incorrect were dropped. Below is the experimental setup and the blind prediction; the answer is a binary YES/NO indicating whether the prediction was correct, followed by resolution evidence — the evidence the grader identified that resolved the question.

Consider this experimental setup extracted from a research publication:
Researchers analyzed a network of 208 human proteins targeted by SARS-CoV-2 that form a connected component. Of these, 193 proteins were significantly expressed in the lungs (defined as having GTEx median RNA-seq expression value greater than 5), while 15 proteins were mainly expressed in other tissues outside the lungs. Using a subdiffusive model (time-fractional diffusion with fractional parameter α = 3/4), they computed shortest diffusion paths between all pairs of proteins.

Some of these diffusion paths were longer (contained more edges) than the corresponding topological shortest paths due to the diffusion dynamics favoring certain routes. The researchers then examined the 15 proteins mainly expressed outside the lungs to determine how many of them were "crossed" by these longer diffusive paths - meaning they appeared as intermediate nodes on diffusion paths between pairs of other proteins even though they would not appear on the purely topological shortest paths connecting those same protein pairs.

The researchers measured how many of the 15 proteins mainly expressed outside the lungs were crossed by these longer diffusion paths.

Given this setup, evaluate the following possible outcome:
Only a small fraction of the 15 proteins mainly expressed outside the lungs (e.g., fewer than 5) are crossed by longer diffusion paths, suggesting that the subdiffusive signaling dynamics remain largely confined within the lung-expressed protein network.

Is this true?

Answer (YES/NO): NO